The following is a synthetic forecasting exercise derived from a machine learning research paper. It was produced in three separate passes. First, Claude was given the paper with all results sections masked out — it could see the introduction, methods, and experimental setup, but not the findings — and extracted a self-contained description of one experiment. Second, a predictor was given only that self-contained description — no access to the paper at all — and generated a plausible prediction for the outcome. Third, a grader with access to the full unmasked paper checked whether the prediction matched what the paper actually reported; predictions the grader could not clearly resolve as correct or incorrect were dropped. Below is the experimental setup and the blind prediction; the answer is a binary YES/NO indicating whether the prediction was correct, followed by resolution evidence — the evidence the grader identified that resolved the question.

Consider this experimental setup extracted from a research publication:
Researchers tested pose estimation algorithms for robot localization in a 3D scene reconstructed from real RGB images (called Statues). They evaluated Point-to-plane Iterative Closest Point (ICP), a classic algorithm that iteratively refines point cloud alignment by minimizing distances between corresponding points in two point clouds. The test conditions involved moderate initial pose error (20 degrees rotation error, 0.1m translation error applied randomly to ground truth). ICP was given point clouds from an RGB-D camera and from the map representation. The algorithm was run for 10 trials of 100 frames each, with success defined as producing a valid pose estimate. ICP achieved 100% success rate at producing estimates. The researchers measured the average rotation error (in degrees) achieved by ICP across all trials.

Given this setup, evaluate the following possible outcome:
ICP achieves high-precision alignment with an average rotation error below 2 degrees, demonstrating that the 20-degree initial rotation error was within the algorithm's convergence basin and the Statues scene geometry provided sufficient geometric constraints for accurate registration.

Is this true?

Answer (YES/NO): NO